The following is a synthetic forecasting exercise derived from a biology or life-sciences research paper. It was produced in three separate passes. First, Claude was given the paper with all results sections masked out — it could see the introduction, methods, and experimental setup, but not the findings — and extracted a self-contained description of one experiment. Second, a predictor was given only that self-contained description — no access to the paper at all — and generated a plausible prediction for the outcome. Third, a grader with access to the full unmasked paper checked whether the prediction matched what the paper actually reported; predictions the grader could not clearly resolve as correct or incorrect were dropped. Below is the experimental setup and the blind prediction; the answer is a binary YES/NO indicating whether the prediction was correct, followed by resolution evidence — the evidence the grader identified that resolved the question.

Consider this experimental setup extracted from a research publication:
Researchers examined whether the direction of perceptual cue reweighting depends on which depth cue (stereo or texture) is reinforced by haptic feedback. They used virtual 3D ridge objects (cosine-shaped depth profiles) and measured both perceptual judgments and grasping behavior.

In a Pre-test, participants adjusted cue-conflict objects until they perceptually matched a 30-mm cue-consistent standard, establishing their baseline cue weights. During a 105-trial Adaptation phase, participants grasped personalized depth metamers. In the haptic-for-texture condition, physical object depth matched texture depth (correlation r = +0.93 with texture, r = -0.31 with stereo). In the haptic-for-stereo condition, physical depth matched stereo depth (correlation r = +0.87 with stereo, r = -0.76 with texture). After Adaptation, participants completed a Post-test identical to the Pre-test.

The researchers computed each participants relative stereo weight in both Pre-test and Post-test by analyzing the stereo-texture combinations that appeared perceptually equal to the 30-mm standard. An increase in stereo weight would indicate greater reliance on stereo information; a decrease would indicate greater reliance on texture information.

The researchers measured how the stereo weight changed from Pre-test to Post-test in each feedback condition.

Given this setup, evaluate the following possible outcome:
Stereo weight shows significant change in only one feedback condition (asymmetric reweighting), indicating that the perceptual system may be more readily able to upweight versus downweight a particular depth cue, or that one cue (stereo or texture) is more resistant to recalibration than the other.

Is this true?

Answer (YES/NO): YES